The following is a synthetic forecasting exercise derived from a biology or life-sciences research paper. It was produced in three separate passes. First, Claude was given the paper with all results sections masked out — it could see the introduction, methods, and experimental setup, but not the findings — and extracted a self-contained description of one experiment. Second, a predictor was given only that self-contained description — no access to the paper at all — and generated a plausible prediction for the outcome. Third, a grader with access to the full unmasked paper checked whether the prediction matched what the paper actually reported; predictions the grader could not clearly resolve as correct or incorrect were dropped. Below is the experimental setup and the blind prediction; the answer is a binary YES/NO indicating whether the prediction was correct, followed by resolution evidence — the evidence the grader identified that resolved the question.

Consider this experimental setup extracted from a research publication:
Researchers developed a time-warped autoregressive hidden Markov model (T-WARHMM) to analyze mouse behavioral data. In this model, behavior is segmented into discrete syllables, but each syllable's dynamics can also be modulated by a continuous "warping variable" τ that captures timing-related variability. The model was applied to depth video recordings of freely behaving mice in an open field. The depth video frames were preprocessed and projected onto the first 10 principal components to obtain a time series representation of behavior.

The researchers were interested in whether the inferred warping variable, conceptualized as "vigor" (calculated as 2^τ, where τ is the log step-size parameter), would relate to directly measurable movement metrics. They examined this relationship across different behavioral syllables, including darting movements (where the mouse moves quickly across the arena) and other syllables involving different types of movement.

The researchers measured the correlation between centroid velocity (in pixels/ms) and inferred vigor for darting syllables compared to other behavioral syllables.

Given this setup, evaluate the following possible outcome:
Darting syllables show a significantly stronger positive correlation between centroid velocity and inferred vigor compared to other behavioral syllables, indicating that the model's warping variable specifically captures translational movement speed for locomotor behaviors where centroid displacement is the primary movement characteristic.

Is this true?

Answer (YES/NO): YES